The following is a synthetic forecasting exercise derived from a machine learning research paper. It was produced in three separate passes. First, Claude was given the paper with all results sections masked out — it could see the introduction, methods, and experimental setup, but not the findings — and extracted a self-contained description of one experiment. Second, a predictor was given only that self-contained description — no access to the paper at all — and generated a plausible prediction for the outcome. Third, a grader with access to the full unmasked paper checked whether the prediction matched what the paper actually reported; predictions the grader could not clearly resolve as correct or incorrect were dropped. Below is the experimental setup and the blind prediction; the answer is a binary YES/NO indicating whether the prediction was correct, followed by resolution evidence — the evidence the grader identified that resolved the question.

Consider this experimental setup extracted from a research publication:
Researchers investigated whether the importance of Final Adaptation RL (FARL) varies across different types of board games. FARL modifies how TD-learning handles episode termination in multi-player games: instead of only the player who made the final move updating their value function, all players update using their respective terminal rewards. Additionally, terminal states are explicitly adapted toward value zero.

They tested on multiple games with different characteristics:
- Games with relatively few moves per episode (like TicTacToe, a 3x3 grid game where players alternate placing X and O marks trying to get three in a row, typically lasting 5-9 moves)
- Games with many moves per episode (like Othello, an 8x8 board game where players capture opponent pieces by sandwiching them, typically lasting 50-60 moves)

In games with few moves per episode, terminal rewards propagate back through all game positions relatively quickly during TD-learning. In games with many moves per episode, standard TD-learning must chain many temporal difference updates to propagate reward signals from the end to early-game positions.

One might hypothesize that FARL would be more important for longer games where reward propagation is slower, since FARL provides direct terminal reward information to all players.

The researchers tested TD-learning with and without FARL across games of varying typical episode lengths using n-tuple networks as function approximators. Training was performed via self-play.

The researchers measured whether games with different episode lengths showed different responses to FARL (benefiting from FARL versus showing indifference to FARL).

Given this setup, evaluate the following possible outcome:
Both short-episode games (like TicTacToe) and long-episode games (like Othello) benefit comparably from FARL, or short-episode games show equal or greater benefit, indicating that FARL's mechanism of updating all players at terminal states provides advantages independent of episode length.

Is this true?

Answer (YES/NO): YES